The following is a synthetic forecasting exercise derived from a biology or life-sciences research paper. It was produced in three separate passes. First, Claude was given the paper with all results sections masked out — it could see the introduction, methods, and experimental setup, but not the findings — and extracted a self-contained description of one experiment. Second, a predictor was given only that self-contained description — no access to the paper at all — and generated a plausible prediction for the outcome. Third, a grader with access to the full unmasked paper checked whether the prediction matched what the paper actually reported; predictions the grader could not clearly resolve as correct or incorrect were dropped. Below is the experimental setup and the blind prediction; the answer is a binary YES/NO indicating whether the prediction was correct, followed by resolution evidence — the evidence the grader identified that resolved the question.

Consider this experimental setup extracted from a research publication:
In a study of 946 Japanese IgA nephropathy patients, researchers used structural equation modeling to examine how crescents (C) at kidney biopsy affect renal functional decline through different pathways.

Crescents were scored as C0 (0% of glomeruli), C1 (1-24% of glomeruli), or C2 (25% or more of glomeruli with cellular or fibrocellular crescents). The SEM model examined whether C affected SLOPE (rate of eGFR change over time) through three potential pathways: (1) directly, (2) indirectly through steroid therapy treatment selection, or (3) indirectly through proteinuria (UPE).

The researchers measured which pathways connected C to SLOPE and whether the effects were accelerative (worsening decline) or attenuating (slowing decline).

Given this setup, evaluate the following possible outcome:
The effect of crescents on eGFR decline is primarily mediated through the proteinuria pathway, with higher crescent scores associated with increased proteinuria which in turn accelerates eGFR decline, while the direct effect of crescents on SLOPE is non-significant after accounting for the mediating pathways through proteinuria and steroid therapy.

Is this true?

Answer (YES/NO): NO